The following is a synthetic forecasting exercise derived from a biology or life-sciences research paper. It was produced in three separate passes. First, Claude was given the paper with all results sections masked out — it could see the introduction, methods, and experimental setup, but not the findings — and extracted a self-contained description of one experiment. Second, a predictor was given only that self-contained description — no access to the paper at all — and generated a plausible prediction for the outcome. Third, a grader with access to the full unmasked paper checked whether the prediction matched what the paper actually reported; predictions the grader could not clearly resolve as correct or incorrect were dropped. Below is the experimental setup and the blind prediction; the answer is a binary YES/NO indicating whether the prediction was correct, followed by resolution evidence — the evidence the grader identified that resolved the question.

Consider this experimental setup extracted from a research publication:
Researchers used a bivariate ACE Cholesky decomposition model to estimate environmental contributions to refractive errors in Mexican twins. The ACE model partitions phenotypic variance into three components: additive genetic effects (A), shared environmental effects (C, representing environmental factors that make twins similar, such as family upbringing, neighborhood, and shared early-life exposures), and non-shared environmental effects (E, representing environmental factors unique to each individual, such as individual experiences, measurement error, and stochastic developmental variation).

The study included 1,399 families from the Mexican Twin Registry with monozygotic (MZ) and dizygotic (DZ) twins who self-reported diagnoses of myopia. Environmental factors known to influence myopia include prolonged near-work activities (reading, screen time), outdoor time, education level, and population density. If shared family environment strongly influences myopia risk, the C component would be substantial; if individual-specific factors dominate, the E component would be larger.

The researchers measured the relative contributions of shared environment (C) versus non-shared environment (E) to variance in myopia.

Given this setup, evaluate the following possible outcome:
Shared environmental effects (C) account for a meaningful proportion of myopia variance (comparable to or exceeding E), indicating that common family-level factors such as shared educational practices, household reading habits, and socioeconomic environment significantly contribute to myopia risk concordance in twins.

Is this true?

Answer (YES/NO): YES